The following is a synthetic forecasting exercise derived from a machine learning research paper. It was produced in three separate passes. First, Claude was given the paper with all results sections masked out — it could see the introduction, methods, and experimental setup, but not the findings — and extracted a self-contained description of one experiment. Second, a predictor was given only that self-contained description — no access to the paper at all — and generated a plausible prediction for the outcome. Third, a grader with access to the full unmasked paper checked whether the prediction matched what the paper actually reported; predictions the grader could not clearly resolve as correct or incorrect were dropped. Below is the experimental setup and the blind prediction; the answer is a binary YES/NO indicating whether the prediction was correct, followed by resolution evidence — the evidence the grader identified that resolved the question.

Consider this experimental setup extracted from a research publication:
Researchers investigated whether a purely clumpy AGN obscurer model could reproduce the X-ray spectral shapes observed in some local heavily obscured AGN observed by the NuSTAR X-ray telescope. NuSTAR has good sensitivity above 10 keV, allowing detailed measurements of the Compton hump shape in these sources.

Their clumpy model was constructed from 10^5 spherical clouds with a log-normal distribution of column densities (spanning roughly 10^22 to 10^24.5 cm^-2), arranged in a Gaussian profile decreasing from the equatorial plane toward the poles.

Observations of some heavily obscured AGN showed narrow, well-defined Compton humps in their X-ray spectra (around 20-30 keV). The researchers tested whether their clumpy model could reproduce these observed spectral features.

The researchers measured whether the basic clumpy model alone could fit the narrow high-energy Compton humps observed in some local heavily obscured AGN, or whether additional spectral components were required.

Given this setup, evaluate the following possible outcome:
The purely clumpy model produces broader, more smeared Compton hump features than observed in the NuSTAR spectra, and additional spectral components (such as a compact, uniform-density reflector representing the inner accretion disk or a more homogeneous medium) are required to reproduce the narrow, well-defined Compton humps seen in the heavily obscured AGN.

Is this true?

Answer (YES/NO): YES